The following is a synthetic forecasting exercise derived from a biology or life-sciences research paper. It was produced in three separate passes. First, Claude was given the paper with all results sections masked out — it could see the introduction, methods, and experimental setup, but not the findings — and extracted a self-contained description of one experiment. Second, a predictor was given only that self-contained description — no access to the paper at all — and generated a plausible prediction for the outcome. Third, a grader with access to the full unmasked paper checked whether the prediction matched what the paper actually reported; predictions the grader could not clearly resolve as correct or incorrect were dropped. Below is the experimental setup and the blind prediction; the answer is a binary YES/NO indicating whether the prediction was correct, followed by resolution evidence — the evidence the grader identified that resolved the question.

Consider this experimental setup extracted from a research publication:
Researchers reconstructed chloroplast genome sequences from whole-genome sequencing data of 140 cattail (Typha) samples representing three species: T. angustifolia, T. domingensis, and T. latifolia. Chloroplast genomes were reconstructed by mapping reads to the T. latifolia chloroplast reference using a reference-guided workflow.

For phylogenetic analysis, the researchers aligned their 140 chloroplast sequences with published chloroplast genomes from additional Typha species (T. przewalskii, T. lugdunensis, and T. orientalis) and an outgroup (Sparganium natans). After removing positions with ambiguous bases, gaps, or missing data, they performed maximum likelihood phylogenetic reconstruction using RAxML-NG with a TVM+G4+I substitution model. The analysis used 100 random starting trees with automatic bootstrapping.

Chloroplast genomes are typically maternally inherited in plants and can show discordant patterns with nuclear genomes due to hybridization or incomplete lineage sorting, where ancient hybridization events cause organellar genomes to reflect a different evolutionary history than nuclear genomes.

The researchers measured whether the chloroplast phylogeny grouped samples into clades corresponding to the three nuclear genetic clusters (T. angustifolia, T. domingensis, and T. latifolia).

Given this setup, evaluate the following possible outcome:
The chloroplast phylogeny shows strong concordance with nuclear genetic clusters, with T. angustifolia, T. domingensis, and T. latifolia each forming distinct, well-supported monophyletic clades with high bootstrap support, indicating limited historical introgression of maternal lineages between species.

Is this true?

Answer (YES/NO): YES